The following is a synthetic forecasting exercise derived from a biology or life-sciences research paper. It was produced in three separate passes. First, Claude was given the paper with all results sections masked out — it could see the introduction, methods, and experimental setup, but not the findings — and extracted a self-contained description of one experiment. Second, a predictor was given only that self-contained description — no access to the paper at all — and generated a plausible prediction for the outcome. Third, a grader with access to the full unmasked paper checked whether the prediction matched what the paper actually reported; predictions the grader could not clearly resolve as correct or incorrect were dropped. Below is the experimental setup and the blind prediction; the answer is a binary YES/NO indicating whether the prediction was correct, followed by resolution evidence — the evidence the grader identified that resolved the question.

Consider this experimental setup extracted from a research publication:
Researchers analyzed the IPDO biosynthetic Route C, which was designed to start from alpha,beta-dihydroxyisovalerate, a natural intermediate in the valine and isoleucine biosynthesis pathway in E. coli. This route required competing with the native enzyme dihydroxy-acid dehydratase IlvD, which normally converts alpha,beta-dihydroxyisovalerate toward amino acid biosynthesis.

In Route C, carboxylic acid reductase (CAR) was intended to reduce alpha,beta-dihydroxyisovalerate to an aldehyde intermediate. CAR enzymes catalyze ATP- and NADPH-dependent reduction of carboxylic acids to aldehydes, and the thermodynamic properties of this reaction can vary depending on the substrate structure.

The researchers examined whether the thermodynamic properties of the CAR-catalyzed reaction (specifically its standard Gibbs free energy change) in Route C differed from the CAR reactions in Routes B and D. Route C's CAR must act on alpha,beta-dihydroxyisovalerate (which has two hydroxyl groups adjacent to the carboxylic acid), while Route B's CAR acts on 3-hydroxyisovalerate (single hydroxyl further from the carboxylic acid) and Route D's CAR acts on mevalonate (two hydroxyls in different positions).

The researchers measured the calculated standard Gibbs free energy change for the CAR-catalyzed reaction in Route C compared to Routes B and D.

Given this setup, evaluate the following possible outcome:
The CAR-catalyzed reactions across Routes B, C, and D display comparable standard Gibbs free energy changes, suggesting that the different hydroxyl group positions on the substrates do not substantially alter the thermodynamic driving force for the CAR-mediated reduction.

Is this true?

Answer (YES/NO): NO